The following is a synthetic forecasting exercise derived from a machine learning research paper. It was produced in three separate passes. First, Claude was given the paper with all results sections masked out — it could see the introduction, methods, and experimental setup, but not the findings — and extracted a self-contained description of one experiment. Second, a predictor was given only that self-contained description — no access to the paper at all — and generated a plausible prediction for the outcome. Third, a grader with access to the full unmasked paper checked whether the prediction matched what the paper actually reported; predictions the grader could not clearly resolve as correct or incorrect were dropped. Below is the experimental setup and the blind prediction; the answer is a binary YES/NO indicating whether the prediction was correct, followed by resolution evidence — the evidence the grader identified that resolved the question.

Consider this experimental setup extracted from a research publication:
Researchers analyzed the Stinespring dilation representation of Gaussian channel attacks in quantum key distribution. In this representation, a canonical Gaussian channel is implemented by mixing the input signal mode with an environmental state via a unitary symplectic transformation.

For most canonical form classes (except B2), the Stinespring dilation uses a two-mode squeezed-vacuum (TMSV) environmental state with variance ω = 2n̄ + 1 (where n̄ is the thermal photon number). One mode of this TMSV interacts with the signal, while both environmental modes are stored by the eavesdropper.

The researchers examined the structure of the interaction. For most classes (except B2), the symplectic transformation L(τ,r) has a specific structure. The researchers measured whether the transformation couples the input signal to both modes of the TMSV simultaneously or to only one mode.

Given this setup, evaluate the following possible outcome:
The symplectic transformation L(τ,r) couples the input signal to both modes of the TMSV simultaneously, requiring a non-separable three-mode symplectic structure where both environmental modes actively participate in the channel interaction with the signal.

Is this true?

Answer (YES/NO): NO